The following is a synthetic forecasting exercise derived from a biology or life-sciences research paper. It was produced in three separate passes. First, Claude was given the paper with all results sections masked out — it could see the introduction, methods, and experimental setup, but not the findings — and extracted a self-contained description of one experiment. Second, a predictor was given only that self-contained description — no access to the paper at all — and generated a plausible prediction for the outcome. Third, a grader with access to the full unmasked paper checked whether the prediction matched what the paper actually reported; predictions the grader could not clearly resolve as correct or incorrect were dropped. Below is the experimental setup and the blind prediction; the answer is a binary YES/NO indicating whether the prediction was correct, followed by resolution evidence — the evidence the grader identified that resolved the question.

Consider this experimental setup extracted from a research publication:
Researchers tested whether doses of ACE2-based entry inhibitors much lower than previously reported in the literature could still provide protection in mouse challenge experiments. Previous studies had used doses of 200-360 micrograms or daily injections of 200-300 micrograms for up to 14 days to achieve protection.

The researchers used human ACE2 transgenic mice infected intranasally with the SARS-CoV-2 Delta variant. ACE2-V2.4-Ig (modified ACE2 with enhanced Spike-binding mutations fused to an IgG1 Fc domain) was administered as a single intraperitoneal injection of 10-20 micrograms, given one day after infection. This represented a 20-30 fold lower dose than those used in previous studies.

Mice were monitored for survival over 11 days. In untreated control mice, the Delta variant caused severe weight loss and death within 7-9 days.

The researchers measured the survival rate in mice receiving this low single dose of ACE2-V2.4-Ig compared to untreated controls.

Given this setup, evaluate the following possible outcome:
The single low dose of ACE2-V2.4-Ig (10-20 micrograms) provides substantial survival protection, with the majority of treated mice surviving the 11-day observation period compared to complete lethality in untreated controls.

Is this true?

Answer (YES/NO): NO